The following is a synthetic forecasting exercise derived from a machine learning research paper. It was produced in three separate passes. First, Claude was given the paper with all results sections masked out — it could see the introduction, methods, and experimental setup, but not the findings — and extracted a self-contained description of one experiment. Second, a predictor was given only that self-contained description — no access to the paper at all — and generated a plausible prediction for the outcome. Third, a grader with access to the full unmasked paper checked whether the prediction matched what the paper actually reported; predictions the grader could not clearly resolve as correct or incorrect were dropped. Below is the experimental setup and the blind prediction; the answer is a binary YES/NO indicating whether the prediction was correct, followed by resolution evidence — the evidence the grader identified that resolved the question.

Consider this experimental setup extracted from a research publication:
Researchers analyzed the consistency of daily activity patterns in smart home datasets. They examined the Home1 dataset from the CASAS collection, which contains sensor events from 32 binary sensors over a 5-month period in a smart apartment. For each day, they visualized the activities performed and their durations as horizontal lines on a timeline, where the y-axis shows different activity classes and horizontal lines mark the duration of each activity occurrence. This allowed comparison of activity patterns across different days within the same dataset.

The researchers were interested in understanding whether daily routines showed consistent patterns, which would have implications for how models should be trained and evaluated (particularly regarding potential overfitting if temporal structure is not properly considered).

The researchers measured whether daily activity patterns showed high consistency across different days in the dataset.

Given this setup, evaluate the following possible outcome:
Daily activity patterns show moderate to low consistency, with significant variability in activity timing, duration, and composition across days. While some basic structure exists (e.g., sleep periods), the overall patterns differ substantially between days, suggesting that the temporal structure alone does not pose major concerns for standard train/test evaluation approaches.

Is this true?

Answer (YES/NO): NO